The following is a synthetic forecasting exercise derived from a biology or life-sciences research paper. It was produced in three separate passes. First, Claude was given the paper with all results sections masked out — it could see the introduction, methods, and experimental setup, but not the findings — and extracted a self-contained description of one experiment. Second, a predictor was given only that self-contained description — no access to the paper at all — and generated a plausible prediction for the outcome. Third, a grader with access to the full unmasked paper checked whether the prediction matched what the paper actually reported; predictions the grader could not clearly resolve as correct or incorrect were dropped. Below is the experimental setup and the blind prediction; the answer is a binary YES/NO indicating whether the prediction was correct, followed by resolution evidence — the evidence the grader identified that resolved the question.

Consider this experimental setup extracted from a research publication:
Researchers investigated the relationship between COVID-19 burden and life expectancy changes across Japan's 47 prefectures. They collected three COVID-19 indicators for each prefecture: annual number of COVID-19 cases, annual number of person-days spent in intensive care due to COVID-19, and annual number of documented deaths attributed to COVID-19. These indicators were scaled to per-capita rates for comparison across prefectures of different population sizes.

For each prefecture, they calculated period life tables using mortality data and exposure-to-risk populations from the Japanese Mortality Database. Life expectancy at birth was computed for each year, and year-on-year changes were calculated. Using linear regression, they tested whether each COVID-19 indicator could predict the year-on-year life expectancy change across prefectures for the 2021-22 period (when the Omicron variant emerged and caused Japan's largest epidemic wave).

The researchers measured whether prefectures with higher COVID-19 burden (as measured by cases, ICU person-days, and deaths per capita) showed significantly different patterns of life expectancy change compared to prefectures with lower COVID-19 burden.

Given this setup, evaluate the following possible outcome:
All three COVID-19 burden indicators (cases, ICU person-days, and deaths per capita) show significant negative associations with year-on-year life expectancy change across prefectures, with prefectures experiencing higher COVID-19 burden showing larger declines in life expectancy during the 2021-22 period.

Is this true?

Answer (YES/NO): NO